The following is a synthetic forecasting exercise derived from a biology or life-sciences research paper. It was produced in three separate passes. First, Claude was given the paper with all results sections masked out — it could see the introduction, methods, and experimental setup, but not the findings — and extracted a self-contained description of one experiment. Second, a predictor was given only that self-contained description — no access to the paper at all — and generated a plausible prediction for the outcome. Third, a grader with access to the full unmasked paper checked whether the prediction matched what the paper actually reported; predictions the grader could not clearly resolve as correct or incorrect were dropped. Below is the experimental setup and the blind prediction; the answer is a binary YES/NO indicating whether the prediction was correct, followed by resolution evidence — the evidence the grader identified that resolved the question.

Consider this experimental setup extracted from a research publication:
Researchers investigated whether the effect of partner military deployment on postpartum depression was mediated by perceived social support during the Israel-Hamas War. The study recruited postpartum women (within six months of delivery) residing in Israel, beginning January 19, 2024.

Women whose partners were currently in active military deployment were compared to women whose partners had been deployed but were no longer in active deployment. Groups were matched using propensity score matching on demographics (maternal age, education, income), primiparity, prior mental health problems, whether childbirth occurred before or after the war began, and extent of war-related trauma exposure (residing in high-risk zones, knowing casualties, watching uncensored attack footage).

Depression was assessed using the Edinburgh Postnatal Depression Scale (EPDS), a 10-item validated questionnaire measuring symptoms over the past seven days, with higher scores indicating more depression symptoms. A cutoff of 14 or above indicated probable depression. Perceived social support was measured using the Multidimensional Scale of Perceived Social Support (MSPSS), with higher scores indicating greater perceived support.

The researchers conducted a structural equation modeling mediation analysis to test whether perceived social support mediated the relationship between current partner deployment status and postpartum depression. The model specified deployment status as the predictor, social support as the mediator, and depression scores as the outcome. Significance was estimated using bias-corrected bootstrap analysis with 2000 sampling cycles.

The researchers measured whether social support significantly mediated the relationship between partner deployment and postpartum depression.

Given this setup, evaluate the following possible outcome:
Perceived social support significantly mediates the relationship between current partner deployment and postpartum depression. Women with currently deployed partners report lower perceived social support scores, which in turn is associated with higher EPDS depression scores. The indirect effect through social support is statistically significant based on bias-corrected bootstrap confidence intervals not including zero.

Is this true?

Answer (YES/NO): NO